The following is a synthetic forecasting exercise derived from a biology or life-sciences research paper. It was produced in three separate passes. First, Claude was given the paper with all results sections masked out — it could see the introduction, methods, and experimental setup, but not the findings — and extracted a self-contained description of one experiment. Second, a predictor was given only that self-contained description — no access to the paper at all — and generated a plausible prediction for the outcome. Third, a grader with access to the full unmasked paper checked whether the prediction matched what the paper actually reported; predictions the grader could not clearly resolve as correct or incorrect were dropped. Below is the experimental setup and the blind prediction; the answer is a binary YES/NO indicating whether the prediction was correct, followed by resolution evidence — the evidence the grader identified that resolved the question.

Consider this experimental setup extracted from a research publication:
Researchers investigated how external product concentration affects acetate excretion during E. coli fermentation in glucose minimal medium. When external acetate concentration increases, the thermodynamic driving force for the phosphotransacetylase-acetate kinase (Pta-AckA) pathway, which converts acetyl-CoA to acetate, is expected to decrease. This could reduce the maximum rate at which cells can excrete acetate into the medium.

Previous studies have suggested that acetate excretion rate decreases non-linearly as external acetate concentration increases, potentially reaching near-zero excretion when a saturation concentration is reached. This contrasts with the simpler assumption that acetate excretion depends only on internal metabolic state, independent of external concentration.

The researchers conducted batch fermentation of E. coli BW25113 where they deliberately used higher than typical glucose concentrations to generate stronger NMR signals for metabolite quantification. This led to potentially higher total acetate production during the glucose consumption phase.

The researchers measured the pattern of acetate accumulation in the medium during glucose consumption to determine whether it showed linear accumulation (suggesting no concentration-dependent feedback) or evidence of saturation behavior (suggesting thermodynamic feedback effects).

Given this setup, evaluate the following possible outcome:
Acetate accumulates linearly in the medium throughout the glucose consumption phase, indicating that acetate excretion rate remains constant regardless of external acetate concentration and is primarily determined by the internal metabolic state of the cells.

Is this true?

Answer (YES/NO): NO